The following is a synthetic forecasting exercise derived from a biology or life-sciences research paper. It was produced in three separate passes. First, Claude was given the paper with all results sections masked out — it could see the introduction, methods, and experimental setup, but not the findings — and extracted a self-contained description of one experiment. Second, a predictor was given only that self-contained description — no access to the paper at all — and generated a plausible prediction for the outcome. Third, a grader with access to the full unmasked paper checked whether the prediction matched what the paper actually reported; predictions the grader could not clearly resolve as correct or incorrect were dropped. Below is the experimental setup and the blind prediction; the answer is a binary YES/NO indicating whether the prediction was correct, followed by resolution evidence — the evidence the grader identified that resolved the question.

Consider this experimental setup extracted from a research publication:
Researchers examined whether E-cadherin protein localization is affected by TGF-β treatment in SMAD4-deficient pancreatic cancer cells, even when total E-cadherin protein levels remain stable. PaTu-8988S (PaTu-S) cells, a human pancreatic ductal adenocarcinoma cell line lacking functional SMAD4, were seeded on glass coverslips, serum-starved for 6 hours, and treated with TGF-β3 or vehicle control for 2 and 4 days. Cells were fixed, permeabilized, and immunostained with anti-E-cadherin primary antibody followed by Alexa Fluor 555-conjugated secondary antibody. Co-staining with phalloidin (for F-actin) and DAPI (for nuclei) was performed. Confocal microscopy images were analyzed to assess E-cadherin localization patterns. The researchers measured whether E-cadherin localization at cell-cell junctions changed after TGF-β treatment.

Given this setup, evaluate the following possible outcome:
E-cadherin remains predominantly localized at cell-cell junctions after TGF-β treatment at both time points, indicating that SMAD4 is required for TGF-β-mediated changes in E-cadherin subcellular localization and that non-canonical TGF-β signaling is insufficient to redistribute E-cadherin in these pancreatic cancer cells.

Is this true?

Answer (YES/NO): YES